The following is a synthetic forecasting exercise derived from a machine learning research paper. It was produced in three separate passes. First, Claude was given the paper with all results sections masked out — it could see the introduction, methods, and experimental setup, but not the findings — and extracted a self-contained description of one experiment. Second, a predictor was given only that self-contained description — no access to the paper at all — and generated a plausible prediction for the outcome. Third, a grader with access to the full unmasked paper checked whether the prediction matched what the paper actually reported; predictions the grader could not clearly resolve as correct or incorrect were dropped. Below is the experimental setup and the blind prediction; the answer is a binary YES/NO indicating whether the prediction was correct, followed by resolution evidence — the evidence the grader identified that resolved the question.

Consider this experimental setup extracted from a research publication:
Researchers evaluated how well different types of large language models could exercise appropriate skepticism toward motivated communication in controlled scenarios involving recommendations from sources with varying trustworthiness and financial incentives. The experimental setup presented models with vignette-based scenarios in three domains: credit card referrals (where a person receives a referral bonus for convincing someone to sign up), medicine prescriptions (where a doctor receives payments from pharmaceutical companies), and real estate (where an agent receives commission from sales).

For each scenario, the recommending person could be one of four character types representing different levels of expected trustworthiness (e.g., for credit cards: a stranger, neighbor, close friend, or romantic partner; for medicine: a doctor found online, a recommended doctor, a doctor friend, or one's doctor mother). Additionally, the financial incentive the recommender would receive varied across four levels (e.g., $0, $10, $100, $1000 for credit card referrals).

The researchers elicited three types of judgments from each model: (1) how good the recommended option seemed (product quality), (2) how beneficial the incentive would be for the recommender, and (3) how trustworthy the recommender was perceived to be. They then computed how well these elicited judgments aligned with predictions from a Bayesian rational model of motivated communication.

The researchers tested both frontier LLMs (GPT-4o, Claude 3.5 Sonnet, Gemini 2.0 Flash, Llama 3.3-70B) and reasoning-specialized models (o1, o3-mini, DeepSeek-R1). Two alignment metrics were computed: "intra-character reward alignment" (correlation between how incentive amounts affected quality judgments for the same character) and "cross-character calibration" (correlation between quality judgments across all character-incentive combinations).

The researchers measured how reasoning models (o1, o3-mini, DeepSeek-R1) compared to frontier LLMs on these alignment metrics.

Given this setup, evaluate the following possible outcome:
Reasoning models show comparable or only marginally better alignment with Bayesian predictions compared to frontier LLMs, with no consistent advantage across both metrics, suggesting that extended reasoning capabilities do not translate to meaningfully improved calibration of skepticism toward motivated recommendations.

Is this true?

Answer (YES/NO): NO